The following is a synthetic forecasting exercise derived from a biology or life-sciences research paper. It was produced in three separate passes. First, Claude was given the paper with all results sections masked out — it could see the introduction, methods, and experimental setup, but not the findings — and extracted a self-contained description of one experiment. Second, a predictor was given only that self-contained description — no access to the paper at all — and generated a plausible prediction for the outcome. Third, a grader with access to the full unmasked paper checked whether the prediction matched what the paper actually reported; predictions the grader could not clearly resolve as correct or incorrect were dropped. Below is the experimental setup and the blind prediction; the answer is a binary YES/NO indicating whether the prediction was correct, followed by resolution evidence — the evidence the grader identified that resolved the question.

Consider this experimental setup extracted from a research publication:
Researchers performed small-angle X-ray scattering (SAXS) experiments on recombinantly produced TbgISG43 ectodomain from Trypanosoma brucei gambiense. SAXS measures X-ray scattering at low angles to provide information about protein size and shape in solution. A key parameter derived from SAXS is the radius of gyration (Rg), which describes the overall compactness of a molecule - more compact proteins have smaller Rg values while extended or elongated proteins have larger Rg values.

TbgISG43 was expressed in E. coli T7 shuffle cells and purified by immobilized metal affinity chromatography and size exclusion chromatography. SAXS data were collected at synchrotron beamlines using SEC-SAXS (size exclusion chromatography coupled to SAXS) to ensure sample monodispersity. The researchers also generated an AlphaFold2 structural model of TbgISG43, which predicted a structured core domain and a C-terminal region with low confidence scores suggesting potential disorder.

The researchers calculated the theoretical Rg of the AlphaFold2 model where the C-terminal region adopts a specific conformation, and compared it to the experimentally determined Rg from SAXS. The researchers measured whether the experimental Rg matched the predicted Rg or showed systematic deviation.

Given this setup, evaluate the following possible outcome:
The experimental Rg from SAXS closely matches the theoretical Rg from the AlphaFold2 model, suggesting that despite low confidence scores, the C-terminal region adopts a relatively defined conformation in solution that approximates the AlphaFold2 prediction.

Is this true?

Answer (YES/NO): NO